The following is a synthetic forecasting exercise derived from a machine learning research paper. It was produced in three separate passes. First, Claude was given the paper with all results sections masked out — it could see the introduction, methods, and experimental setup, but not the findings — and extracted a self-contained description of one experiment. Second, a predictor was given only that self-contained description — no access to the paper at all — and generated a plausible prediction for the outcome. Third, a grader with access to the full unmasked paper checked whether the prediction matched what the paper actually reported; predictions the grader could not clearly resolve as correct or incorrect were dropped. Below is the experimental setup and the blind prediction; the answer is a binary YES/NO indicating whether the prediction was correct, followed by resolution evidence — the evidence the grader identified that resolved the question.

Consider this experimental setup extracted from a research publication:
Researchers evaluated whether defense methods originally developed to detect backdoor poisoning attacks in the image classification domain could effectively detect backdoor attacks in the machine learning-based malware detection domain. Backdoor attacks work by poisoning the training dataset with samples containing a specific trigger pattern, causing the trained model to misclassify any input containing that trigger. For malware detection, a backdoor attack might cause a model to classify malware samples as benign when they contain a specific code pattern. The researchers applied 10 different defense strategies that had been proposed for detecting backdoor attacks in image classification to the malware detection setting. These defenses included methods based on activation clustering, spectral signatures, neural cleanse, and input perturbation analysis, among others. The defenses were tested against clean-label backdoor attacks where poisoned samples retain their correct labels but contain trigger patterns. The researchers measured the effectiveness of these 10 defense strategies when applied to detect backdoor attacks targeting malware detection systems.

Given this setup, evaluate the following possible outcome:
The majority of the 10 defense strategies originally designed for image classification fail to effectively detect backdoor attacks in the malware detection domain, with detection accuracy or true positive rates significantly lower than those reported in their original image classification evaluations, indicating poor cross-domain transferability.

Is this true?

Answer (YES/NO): YES